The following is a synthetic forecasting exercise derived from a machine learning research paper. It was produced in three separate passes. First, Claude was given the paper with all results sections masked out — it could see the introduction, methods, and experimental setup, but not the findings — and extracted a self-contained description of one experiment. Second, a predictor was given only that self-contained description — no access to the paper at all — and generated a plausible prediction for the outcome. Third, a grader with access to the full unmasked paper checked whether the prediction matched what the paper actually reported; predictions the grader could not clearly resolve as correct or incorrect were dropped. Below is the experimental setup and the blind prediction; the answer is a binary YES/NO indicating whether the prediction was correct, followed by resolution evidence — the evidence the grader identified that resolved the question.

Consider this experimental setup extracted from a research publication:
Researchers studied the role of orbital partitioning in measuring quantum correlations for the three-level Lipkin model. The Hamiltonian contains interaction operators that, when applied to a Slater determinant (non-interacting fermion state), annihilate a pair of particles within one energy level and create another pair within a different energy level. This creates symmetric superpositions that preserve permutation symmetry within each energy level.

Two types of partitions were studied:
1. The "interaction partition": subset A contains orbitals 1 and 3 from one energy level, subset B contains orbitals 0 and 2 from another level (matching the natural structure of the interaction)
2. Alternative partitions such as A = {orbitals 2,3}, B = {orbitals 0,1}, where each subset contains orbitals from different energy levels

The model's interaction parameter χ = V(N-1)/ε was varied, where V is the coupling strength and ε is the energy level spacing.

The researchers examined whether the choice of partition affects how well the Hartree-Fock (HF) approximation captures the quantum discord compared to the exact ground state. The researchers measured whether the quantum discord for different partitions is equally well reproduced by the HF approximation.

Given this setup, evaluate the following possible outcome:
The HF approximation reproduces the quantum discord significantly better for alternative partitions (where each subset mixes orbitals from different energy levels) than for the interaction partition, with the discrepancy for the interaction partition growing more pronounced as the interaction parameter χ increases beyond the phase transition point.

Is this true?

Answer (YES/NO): NO